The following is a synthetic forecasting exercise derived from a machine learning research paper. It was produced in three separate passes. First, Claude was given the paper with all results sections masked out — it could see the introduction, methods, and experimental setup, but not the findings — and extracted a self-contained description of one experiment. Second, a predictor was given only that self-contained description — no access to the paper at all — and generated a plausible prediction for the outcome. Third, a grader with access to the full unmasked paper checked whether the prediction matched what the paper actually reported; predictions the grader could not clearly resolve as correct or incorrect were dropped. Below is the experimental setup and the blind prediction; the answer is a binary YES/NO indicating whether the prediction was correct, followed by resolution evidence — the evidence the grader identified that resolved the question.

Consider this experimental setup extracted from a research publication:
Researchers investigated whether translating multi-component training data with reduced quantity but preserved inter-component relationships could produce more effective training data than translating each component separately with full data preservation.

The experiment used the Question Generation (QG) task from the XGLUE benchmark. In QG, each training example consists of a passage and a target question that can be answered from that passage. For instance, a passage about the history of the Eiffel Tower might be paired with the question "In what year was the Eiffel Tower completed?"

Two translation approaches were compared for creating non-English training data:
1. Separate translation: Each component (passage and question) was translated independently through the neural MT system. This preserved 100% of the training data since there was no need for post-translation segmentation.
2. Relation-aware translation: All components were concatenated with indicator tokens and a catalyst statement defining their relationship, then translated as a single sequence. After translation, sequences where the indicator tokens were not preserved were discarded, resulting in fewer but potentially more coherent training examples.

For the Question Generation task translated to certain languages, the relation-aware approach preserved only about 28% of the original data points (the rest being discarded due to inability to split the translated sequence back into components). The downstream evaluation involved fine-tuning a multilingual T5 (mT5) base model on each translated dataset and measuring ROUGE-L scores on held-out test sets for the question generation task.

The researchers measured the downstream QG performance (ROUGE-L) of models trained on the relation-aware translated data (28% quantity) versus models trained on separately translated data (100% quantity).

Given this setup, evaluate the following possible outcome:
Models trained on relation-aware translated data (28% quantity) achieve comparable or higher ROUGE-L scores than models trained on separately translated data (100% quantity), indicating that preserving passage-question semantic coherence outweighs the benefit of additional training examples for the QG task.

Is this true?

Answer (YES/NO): YES